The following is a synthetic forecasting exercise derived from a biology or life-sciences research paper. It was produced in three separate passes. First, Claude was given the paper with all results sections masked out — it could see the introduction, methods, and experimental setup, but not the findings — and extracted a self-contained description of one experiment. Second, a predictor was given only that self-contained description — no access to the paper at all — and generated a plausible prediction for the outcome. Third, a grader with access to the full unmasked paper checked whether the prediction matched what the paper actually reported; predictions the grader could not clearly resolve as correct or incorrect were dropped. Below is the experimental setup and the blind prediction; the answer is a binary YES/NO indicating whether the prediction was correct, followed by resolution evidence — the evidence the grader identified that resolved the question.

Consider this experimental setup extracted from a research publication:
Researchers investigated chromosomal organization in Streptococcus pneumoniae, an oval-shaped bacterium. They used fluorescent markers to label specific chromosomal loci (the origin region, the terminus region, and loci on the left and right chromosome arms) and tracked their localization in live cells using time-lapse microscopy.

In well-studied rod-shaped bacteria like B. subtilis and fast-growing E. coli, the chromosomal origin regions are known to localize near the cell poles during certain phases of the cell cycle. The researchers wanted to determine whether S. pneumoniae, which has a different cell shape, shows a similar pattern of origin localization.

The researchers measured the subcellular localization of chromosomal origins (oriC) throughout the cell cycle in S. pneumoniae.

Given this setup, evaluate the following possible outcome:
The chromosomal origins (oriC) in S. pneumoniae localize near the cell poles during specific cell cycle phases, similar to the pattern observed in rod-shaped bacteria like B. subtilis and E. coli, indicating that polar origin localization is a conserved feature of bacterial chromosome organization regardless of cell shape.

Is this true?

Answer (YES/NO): NO